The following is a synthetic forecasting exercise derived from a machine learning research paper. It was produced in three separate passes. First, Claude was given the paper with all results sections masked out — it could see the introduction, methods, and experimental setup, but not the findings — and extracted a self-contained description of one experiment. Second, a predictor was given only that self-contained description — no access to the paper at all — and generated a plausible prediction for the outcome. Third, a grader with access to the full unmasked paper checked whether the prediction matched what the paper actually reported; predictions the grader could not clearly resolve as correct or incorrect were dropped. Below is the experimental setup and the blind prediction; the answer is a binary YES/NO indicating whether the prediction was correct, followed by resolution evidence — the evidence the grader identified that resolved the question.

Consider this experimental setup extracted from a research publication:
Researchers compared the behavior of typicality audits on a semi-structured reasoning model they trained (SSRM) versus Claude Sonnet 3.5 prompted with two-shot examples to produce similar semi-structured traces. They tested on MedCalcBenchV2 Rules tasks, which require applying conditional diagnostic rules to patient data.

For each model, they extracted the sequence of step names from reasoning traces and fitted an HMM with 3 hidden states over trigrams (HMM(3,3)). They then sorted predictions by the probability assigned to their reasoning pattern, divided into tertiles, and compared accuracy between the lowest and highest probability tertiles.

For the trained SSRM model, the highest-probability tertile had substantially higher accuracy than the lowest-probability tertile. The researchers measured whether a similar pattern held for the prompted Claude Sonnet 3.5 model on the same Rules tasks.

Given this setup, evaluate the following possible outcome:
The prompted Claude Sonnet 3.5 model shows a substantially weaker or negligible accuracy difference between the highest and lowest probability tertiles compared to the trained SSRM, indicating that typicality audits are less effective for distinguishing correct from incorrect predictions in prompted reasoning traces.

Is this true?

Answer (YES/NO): NO